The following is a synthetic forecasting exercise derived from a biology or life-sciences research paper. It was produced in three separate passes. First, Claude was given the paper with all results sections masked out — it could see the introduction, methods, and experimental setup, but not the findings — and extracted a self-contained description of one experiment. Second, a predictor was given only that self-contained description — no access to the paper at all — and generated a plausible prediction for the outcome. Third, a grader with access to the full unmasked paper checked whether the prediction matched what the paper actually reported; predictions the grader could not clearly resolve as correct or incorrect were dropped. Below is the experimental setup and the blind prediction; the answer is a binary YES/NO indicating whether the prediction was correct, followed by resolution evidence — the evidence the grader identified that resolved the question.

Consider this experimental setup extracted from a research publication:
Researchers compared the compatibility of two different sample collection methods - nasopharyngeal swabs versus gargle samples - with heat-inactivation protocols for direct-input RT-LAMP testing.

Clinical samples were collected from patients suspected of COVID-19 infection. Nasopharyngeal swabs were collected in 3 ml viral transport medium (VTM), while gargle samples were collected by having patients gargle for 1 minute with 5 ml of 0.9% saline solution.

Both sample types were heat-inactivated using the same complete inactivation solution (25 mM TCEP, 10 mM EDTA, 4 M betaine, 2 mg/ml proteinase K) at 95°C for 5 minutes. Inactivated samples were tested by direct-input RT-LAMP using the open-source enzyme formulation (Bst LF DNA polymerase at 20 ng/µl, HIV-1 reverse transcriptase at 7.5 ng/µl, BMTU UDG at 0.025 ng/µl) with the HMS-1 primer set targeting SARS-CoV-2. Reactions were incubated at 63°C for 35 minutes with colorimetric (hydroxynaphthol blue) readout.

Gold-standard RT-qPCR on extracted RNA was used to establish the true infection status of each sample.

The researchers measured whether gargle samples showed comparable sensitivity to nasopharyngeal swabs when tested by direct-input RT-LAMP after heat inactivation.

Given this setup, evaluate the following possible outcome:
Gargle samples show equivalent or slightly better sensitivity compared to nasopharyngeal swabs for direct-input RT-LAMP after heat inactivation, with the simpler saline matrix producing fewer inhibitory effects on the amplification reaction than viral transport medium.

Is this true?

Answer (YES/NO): YES